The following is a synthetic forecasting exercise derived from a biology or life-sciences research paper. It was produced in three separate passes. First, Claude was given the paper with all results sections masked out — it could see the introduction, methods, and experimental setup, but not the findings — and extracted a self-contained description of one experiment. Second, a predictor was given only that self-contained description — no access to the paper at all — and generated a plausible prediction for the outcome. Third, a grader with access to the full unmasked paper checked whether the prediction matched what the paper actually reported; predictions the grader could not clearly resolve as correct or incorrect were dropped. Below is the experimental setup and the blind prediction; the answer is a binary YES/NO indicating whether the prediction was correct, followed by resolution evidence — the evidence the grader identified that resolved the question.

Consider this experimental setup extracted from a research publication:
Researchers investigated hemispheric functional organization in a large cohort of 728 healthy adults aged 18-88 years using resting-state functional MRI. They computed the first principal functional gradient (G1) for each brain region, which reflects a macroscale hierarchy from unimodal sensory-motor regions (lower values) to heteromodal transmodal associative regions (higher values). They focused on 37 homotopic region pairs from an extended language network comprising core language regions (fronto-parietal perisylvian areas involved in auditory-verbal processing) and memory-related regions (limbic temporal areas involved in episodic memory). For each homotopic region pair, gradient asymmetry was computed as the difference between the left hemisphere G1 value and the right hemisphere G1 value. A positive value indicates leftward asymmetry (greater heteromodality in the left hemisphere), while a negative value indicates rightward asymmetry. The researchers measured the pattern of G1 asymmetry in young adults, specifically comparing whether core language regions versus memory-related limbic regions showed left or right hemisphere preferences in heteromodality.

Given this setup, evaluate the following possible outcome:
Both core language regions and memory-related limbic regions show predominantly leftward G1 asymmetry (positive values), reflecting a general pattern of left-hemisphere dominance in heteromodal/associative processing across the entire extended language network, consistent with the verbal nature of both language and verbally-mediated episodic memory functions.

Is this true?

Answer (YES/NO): NO